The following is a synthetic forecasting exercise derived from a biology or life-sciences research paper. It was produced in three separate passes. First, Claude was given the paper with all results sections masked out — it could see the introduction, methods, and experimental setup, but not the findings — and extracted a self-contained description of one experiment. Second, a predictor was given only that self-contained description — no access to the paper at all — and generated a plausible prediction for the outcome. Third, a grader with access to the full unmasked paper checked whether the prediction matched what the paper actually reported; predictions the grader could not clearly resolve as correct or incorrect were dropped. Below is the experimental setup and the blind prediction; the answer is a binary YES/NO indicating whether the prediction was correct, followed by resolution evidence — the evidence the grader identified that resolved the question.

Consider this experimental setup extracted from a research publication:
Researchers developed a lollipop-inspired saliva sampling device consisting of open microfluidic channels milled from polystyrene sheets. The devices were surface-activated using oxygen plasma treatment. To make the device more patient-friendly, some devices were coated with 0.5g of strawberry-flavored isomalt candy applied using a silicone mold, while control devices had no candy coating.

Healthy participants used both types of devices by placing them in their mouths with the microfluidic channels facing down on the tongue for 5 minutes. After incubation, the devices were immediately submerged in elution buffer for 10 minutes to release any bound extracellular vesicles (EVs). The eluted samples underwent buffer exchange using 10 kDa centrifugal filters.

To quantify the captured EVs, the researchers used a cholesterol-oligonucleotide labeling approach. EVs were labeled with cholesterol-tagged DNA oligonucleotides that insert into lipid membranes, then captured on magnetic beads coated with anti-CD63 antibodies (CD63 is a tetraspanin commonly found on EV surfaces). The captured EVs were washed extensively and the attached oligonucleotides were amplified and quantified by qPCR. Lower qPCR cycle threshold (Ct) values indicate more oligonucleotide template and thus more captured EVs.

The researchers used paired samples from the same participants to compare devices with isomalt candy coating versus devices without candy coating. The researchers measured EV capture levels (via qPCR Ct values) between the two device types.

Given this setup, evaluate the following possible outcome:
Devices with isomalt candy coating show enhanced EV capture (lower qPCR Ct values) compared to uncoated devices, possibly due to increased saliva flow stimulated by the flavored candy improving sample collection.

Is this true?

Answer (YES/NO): NO